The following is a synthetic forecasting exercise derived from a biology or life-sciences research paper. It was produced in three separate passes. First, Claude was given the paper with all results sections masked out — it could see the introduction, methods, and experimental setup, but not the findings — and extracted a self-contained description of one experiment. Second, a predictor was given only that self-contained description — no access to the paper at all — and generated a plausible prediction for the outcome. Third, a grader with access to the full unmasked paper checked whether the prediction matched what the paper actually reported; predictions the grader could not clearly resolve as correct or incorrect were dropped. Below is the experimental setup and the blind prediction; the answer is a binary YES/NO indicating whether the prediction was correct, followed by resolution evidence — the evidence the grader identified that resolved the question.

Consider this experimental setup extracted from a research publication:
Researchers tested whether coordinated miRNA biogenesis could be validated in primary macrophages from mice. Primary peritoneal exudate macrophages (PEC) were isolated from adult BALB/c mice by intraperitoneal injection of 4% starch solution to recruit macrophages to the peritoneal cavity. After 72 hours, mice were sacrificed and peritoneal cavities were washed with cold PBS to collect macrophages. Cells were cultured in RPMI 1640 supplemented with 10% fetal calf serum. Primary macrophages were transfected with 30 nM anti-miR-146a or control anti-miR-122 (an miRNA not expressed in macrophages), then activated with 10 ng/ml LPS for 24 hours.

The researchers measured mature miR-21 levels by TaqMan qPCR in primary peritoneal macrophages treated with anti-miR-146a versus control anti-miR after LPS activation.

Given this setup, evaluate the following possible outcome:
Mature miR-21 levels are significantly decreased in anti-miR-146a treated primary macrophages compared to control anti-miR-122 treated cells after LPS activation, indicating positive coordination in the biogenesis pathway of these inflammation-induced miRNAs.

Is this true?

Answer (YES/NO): YES